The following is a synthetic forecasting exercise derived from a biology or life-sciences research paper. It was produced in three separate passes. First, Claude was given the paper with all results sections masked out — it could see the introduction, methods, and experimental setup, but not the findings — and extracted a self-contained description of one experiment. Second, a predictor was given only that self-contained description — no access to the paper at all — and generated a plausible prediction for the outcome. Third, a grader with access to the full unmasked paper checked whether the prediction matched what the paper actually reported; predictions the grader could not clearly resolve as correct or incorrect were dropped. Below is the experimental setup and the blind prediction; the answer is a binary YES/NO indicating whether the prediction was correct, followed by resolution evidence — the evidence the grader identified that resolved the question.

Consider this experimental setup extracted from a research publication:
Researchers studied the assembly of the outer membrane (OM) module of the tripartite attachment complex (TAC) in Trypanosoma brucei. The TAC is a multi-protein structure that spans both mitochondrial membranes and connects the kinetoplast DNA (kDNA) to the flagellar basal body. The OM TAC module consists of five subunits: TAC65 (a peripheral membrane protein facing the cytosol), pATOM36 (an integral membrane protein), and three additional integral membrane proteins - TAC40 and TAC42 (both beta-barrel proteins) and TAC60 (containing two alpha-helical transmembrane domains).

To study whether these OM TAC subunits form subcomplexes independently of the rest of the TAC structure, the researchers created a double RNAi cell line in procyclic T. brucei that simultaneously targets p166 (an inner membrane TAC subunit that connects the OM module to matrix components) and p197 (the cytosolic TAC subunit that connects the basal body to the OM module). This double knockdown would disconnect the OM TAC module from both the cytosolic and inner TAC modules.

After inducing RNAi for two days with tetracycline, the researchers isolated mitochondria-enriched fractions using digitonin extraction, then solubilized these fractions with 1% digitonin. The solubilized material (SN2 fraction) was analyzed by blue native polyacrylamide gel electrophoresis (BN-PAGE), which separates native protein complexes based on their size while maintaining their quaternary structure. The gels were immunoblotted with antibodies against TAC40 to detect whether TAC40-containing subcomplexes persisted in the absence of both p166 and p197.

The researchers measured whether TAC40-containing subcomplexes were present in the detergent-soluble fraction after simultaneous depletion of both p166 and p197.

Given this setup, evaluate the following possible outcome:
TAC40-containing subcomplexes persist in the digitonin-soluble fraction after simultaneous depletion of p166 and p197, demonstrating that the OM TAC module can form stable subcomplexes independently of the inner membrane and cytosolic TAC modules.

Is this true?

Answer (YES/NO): YES